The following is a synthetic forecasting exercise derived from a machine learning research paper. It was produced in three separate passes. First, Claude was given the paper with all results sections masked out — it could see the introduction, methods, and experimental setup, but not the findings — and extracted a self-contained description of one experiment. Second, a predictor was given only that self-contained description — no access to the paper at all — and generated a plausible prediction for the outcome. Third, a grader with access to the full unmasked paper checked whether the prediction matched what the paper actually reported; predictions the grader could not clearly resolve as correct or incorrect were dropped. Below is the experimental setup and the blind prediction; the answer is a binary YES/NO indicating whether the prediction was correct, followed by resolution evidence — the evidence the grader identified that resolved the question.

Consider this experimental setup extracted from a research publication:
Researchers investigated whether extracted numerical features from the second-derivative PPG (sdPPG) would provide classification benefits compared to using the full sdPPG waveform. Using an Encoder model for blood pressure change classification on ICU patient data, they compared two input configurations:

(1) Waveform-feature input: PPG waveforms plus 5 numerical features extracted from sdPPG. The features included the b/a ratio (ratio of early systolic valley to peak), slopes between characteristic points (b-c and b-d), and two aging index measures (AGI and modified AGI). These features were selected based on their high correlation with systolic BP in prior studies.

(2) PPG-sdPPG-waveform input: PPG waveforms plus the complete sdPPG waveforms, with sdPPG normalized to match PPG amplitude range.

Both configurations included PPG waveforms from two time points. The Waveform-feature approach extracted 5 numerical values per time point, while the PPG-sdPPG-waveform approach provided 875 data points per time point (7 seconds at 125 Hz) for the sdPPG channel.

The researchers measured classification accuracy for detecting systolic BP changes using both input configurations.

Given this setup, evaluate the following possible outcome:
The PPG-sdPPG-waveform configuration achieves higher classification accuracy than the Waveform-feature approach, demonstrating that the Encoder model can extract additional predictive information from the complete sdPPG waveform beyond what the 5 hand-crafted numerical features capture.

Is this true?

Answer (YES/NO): YES